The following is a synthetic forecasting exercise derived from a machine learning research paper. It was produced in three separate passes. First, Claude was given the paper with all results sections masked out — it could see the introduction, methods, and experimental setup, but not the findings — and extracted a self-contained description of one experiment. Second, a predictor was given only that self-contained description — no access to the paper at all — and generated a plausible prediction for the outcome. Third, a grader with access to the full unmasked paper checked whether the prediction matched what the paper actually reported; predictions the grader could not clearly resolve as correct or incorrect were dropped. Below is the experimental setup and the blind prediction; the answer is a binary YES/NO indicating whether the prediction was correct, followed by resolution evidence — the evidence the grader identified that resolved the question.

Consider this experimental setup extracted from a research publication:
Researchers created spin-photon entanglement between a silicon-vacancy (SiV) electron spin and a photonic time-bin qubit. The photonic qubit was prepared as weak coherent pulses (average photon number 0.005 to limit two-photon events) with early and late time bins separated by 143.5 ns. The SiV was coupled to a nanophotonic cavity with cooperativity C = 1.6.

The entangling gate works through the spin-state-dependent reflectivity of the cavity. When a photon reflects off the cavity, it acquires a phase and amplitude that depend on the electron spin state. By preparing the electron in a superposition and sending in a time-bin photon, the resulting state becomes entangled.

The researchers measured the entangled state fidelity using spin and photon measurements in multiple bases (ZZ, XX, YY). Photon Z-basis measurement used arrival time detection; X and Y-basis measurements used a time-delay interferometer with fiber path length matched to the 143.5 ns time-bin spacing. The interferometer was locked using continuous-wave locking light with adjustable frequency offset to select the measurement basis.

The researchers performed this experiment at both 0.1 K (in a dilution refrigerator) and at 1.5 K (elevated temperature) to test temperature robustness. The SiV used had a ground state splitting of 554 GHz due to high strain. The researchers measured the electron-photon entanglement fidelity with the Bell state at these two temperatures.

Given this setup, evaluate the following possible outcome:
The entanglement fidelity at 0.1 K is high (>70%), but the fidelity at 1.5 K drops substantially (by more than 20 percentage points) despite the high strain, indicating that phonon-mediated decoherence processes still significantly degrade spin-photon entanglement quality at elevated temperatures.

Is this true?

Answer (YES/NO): NO